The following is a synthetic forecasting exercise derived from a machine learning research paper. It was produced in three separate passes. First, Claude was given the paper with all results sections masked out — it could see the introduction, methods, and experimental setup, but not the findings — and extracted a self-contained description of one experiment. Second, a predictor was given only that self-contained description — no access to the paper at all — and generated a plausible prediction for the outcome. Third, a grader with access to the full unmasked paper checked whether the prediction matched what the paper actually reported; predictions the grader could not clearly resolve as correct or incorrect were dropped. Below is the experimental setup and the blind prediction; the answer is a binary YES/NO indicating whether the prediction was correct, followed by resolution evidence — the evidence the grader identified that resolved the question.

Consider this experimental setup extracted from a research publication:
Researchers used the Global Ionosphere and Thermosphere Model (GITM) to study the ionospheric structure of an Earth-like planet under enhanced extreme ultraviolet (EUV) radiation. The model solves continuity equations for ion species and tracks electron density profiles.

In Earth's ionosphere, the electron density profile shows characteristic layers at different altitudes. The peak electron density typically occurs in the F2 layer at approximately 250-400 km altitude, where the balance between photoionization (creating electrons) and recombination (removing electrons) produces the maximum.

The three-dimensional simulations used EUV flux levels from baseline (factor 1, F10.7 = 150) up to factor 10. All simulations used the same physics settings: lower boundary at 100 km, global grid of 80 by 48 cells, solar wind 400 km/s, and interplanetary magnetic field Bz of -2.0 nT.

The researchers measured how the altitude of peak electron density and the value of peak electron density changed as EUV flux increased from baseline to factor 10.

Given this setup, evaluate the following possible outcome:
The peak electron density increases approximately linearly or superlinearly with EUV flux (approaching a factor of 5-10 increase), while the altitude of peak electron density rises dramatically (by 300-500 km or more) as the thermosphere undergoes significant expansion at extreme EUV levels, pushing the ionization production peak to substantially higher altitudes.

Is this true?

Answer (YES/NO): NO